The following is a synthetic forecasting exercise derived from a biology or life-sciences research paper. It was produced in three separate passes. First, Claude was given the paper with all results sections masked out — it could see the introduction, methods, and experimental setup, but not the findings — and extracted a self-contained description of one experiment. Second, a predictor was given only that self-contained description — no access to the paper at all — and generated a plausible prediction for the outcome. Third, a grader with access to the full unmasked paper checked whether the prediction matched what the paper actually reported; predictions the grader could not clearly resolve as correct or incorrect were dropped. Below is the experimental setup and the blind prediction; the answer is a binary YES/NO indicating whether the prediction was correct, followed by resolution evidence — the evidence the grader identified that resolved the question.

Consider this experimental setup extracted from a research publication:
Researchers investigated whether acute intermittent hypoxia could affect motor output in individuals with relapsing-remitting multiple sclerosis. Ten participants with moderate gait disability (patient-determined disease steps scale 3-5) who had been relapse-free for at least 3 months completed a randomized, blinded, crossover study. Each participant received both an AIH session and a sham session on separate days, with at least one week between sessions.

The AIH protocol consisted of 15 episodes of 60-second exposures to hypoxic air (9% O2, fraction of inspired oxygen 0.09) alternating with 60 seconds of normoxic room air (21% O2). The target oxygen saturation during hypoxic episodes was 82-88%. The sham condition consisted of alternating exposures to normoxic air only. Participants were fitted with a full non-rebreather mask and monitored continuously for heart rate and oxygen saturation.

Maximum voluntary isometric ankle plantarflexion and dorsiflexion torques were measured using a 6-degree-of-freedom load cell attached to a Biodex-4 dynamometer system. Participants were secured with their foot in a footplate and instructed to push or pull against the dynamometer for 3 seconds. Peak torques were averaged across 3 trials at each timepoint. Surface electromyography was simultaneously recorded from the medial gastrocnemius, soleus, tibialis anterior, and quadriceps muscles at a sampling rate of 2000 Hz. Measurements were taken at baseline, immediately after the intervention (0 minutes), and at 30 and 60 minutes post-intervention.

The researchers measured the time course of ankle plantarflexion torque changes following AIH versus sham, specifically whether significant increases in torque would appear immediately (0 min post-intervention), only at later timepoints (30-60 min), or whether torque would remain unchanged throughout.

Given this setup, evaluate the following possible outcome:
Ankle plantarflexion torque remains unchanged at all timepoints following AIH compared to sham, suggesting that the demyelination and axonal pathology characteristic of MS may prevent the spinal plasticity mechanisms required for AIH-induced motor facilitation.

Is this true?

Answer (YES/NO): NO